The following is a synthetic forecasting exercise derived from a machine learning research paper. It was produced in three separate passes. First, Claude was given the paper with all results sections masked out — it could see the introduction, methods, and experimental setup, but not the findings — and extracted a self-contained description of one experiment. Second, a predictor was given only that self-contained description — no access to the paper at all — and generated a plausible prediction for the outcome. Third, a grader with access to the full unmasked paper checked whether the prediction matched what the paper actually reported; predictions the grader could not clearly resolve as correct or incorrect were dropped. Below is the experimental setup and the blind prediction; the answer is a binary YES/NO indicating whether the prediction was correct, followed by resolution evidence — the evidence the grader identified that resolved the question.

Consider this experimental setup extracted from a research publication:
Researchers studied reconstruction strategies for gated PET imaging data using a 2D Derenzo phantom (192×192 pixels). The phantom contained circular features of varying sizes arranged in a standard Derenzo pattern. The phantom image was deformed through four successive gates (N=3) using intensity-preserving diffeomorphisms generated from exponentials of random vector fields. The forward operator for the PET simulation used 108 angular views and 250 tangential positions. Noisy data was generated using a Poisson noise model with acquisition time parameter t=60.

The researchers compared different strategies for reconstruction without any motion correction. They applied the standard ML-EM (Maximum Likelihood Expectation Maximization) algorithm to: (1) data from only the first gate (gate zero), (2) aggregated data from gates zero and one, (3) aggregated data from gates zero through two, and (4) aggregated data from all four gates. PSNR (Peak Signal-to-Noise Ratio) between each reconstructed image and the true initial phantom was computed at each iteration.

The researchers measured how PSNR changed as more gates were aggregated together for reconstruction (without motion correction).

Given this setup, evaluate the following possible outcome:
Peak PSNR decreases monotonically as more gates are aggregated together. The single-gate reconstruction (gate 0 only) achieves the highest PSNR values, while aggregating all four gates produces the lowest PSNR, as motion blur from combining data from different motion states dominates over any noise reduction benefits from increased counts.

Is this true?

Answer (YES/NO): YES